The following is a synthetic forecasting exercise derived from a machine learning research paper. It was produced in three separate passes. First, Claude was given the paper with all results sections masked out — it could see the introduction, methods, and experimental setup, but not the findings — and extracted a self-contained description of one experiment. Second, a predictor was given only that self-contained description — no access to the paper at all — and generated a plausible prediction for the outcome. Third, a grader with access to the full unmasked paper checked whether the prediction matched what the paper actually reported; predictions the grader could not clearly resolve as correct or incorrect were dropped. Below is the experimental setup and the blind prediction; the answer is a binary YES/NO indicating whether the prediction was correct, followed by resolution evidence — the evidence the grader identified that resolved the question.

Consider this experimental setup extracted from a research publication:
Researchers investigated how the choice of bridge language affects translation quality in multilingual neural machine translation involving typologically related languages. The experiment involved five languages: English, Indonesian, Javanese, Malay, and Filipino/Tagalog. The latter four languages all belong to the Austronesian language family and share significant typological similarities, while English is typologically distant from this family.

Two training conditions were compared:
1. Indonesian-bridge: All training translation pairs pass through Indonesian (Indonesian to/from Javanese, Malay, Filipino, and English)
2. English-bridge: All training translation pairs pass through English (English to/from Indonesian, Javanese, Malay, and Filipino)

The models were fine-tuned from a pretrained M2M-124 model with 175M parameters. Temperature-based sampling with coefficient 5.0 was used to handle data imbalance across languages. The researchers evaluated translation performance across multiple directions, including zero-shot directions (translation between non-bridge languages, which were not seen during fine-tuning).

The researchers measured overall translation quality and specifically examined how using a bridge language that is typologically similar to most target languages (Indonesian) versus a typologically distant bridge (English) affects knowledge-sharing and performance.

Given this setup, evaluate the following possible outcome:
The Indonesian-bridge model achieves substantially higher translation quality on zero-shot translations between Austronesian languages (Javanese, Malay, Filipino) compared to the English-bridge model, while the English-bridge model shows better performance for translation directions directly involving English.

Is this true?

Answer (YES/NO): NO